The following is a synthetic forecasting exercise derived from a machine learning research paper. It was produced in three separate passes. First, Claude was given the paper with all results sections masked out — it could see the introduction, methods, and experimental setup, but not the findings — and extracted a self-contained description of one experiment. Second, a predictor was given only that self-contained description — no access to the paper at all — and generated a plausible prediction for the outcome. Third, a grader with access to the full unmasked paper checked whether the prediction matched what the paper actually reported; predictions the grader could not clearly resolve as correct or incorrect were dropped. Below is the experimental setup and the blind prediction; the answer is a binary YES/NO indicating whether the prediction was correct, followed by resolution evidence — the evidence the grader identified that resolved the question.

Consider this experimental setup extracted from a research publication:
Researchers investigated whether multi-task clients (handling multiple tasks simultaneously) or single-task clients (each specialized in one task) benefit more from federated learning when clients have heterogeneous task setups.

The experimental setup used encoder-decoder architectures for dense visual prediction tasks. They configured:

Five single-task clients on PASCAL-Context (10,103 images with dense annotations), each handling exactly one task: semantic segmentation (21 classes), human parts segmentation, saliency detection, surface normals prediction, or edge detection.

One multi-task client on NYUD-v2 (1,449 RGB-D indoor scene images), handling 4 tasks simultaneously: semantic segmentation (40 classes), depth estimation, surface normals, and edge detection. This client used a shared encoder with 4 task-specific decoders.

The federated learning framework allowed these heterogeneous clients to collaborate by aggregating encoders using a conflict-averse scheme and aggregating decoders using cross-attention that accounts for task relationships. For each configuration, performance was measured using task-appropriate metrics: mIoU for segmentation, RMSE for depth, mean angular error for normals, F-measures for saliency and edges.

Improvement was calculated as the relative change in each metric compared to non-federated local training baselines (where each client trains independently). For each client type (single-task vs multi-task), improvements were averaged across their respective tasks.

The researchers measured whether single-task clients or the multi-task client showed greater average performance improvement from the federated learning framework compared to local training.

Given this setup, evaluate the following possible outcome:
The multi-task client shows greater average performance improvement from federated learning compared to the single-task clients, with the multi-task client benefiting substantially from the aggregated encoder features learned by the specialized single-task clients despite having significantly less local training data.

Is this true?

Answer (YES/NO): NO